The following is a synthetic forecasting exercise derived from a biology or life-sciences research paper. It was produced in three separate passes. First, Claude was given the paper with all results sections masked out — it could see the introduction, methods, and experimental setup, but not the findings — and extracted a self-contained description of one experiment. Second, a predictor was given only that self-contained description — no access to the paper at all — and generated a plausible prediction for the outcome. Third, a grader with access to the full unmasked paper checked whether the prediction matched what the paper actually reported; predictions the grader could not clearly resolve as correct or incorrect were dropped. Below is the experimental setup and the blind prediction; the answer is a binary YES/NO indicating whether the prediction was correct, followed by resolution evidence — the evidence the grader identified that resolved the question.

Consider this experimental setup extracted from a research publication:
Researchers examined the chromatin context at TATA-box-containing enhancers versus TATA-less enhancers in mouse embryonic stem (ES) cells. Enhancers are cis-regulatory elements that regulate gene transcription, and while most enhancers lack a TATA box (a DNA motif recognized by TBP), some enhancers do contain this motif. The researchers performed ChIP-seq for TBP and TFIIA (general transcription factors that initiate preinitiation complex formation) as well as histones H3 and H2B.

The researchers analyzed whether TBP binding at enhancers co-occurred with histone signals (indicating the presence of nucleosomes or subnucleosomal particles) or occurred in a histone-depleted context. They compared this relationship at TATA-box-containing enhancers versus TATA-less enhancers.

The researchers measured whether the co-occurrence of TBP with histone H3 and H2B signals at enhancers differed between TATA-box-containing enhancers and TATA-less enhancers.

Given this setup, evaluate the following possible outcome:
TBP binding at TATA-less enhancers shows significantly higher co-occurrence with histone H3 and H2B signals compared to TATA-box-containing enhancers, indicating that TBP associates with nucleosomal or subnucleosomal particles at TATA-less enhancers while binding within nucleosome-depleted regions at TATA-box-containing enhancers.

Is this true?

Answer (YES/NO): NO